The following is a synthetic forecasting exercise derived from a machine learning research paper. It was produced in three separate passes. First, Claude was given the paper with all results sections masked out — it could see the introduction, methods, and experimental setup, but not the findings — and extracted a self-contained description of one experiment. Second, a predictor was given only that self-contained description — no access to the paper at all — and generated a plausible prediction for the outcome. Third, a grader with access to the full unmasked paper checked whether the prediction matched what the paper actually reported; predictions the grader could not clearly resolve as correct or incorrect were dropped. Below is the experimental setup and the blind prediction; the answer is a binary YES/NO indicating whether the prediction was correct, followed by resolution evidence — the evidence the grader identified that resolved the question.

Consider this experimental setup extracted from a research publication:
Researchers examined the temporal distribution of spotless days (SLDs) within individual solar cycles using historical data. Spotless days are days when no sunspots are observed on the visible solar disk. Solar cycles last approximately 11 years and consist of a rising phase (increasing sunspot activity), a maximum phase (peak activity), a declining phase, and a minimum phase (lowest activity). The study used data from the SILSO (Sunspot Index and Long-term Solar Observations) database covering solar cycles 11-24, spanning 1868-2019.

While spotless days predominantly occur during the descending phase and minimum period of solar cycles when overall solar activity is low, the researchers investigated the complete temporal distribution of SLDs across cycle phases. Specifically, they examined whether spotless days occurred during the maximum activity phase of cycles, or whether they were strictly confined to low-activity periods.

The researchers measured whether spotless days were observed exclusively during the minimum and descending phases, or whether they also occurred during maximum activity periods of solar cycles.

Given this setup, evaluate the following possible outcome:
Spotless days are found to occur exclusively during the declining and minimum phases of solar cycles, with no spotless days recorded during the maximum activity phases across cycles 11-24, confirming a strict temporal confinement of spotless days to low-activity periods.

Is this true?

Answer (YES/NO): NO